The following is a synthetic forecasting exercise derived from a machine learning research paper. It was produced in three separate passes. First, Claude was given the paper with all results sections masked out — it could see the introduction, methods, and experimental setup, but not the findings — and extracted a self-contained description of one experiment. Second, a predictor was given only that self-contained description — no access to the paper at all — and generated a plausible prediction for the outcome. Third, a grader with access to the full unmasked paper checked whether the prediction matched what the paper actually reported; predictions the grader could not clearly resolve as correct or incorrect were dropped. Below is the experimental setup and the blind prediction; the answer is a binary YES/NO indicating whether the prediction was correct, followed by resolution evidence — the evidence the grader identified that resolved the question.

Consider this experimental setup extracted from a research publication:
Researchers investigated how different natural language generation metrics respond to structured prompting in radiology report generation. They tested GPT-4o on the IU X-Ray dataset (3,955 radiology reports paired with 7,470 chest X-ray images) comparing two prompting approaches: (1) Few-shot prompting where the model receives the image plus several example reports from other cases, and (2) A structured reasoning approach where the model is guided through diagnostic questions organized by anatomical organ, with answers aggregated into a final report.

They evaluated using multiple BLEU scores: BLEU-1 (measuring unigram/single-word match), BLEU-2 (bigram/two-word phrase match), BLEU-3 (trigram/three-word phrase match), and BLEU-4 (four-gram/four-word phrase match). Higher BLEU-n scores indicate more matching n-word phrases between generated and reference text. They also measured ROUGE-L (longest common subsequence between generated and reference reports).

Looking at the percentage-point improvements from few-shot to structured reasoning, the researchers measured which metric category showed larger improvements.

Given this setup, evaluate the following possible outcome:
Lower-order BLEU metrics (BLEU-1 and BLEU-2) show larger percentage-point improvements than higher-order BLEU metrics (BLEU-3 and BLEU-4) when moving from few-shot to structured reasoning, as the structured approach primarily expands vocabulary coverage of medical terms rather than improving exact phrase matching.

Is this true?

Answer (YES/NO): NO